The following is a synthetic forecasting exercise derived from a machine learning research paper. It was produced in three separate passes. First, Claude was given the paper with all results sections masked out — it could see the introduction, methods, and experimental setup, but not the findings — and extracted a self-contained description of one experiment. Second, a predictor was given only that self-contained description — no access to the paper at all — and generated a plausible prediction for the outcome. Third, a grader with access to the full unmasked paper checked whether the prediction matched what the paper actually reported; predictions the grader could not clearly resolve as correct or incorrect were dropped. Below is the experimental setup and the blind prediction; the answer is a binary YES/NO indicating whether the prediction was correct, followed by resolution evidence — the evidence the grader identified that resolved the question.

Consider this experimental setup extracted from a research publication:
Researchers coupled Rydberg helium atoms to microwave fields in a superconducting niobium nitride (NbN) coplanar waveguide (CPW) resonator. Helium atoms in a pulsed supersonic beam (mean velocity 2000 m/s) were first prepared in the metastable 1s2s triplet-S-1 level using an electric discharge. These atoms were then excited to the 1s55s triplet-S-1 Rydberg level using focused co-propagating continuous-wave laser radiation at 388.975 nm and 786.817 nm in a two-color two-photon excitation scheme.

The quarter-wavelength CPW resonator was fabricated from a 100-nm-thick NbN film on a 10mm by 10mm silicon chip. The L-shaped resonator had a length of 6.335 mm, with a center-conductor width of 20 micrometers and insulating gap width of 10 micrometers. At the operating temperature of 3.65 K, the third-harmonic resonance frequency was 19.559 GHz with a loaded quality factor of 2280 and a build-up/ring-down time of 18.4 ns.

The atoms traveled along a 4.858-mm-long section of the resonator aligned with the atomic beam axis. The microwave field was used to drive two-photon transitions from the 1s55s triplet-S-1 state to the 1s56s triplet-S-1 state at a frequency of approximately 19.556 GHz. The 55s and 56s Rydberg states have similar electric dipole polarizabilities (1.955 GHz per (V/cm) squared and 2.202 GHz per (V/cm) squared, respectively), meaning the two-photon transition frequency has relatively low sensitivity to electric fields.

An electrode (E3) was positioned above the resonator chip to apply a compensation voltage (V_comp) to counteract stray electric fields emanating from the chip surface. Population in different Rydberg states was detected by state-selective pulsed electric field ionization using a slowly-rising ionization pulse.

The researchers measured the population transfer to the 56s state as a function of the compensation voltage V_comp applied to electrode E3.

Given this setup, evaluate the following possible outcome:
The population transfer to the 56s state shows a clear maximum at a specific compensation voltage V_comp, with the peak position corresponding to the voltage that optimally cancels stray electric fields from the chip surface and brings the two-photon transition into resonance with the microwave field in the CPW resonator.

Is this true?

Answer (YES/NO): YES